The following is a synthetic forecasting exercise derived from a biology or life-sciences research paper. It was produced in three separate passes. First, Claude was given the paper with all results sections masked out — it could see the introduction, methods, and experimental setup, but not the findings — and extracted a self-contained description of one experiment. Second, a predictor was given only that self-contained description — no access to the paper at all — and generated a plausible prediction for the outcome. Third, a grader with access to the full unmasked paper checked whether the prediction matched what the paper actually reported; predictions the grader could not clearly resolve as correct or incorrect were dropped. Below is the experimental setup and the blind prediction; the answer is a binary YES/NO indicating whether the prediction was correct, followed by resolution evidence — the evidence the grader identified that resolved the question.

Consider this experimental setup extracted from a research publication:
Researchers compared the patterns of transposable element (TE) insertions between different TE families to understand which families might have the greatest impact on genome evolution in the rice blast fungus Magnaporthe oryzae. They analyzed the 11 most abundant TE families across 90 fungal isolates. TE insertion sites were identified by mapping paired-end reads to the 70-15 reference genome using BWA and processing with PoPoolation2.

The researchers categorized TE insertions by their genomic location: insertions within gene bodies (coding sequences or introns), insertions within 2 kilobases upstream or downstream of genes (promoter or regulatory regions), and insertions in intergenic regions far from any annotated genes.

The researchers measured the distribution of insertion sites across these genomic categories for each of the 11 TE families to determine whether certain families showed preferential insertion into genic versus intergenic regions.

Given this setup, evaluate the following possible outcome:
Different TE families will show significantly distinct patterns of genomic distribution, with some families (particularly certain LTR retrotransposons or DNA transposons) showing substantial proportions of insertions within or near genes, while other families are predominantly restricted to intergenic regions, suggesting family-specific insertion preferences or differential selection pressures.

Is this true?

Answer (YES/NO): YES